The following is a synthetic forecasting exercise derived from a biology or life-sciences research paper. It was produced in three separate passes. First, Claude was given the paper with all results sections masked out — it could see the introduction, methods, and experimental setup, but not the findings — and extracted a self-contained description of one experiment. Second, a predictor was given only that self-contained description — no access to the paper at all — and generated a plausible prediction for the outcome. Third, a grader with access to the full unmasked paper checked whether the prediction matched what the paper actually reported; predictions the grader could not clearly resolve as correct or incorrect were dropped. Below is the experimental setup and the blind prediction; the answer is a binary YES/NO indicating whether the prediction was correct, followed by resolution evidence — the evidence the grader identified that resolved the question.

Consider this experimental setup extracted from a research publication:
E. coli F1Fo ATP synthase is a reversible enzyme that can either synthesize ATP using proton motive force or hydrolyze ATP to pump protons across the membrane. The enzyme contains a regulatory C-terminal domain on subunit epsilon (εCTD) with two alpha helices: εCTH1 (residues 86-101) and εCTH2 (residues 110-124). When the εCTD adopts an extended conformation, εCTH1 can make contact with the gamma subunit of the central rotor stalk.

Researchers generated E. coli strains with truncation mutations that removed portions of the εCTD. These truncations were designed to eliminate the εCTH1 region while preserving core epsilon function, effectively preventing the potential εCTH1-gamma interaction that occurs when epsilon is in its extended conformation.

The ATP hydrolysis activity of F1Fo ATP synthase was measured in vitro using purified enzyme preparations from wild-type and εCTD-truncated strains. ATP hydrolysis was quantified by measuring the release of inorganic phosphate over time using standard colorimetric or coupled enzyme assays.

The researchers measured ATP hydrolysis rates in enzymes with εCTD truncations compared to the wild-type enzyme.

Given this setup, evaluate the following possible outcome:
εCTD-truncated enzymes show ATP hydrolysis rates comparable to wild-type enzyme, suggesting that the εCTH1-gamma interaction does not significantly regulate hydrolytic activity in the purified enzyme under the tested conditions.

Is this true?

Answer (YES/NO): NO